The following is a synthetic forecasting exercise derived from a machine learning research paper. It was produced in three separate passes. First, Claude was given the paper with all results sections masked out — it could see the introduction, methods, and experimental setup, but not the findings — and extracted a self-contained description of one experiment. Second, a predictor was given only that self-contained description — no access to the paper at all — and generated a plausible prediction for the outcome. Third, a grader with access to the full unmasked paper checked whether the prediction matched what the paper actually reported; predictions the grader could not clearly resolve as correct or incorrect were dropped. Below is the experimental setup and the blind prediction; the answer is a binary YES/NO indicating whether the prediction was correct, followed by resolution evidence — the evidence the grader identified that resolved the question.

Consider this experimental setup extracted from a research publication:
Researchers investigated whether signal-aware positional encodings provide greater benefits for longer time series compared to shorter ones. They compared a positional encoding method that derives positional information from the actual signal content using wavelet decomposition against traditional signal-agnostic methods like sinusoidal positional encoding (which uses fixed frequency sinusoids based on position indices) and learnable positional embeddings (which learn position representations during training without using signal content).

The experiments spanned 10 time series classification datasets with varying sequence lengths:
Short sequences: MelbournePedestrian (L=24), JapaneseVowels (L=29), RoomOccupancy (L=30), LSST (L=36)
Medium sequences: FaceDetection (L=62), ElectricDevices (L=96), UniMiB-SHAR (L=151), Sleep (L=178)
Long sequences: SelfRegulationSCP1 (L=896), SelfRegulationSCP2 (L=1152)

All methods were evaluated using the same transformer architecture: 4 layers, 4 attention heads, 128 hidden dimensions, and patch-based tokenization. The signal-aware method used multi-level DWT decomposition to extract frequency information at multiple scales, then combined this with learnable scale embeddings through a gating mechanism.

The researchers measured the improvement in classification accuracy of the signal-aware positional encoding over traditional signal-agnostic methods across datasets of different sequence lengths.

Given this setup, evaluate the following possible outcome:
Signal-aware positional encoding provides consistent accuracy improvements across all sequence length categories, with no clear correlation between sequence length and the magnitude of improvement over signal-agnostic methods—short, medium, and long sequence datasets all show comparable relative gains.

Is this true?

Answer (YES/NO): NO